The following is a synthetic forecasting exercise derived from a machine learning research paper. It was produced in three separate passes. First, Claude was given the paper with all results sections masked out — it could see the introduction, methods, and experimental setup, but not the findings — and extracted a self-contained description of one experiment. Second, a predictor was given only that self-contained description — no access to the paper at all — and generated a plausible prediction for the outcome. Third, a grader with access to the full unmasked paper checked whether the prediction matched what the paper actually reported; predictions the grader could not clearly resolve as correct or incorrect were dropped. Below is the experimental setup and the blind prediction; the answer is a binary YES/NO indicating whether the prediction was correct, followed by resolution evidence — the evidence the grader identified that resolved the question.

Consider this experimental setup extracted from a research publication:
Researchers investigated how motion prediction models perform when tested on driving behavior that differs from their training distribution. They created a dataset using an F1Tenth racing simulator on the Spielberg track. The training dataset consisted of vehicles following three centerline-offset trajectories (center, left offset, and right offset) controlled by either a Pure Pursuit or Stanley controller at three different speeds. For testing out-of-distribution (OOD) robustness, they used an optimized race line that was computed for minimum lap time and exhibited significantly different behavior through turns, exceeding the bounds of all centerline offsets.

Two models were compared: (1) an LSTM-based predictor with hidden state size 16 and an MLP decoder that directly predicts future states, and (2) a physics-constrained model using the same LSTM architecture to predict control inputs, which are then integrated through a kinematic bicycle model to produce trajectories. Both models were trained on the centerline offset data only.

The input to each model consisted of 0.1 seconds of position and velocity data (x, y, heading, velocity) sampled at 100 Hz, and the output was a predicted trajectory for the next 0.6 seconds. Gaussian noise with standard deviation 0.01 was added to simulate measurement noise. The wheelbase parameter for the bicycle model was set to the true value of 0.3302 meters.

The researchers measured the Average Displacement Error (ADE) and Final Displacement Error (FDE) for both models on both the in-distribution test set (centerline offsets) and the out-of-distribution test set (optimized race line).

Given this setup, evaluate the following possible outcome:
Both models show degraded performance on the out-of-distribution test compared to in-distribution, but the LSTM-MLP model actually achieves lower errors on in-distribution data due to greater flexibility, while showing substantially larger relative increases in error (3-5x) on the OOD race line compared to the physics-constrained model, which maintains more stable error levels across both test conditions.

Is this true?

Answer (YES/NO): NO